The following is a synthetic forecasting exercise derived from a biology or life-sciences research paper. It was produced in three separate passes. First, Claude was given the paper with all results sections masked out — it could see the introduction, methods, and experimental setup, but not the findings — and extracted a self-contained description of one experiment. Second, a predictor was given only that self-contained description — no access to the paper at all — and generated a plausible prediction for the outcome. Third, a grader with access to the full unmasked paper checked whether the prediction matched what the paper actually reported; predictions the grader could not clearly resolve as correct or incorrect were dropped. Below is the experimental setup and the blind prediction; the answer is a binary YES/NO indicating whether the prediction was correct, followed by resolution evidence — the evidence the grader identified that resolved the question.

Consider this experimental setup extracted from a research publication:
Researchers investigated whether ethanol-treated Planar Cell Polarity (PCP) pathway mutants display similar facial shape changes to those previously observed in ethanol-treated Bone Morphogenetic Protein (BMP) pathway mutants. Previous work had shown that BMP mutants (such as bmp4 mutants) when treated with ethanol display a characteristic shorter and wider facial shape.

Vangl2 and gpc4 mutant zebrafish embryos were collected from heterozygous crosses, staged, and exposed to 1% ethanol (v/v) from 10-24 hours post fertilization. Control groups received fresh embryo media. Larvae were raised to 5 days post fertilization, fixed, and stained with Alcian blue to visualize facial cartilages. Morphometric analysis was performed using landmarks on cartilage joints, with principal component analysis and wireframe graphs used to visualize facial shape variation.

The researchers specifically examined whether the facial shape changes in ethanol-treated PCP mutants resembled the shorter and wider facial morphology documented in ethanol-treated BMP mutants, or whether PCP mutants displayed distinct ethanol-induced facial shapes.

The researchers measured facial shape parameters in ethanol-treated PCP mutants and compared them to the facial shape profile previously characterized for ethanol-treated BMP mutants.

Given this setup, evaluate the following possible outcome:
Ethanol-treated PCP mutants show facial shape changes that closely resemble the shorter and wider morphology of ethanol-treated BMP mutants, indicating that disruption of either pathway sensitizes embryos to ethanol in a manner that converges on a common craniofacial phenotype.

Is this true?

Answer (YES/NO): YES